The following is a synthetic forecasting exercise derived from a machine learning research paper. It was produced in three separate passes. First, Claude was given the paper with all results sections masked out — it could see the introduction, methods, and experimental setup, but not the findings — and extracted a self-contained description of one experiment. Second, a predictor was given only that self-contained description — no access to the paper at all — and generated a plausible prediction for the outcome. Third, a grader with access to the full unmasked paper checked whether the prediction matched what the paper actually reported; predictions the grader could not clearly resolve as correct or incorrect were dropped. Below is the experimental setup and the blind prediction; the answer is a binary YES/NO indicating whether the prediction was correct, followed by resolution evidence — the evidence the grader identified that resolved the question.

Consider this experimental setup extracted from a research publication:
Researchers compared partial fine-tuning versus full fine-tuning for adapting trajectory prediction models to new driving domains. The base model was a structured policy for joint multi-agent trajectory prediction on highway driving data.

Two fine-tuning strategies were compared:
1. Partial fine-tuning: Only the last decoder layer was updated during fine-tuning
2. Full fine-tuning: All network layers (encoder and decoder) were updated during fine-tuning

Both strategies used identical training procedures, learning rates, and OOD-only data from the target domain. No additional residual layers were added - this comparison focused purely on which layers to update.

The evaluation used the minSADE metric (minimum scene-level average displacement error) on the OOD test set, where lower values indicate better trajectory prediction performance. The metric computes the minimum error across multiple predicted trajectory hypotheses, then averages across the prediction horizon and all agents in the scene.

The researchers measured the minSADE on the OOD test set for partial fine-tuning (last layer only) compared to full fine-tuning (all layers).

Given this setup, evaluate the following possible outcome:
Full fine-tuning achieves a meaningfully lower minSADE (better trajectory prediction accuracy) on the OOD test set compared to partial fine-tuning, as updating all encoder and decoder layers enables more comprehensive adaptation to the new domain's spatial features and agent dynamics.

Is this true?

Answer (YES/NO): NO